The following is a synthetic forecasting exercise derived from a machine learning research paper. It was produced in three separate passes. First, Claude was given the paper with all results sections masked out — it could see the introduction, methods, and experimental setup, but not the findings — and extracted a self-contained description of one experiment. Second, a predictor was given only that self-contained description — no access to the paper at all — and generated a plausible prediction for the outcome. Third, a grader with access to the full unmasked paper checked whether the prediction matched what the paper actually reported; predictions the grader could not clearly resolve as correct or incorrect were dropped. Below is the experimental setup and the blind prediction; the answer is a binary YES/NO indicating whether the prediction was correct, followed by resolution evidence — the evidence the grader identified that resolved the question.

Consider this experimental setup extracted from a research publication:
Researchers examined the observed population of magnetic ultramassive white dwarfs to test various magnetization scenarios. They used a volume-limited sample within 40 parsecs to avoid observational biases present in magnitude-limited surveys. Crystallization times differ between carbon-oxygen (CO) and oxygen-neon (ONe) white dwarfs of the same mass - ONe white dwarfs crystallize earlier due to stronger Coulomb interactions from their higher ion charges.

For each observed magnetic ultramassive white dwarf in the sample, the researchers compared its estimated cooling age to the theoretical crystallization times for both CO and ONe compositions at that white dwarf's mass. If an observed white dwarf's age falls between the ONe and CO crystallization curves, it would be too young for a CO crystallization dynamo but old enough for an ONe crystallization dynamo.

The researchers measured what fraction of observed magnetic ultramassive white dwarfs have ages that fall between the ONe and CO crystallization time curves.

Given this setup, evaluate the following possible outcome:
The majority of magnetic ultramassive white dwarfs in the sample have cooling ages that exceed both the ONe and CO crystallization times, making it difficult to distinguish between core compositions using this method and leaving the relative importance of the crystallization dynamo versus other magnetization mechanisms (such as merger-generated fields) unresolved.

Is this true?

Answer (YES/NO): NO